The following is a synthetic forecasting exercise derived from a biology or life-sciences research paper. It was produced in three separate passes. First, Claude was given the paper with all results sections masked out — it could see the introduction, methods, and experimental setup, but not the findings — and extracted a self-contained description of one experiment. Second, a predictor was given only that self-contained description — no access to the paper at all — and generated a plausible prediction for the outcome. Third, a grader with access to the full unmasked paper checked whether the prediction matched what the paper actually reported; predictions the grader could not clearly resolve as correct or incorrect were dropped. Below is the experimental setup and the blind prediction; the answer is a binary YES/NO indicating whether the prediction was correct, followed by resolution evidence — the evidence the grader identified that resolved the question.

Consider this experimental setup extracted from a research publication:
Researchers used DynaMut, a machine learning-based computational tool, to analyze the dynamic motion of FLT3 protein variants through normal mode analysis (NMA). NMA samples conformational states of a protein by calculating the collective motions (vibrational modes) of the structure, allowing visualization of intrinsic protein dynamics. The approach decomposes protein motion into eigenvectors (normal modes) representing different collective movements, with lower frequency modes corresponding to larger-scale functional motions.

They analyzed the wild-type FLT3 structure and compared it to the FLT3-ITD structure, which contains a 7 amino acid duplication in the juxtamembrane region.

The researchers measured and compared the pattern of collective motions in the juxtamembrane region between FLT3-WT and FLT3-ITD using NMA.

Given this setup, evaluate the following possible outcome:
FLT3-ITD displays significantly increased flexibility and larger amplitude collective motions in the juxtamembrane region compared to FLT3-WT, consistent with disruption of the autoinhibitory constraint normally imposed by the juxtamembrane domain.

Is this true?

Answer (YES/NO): NO